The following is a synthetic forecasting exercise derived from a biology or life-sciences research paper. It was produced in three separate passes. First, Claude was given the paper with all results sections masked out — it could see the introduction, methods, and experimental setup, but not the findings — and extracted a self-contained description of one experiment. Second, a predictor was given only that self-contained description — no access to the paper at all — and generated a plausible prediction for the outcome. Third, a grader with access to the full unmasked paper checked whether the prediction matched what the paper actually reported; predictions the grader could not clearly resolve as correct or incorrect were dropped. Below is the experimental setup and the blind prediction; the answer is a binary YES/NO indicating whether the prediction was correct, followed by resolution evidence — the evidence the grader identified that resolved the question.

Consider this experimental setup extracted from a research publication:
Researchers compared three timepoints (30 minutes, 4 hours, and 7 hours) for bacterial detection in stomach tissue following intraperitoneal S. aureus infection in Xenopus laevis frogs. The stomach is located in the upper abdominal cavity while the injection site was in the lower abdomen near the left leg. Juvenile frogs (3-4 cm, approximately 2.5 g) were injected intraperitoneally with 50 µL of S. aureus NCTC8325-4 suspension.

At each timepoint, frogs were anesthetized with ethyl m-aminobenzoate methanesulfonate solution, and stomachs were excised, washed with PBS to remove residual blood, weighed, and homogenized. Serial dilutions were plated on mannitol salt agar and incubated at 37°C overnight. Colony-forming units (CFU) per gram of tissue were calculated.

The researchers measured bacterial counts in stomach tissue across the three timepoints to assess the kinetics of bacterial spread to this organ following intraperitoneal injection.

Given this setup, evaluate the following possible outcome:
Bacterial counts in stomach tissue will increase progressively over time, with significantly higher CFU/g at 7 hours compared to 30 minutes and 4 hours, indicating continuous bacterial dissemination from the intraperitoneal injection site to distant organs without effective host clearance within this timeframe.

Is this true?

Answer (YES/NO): NO